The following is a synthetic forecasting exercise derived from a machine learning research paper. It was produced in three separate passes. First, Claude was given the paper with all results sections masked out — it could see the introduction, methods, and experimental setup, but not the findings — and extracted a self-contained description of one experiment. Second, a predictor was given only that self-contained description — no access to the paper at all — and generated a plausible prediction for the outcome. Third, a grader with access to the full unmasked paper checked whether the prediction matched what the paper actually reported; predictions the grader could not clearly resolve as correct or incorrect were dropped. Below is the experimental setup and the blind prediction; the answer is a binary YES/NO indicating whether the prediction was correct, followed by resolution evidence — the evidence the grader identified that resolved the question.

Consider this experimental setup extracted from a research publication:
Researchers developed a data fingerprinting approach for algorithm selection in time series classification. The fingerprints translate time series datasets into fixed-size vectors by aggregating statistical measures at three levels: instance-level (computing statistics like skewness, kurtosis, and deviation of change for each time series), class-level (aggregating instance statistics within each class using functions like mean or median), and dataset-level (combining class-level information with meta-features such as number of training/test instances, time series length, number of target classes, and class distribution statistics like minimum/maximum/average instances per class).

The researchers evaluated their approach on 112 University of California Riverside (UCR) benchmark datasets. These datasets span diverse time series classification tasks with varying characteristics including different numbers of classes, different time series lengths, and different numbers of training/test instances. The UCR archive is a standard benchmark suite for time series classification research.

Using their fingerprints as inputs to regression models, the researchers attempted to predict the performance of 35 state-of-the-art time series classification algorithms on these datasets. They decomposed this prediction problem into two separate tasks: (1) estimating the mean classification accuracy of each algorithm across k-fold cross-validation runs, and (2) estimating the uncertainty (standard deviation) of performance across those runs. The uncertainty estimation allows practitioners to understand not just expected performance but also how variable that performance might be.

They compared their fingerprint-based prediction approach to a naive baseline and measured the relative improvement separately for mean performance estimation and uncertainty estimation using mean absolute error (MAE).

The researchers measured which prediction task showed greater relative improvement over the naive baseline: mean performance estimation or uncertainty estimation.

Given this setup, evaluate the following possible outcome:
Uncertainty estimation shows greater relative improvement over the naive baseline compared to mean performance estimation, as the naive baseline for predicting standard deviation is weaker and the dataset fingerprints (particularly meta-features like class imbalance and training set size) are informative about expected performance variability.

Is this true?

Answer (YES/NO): YES